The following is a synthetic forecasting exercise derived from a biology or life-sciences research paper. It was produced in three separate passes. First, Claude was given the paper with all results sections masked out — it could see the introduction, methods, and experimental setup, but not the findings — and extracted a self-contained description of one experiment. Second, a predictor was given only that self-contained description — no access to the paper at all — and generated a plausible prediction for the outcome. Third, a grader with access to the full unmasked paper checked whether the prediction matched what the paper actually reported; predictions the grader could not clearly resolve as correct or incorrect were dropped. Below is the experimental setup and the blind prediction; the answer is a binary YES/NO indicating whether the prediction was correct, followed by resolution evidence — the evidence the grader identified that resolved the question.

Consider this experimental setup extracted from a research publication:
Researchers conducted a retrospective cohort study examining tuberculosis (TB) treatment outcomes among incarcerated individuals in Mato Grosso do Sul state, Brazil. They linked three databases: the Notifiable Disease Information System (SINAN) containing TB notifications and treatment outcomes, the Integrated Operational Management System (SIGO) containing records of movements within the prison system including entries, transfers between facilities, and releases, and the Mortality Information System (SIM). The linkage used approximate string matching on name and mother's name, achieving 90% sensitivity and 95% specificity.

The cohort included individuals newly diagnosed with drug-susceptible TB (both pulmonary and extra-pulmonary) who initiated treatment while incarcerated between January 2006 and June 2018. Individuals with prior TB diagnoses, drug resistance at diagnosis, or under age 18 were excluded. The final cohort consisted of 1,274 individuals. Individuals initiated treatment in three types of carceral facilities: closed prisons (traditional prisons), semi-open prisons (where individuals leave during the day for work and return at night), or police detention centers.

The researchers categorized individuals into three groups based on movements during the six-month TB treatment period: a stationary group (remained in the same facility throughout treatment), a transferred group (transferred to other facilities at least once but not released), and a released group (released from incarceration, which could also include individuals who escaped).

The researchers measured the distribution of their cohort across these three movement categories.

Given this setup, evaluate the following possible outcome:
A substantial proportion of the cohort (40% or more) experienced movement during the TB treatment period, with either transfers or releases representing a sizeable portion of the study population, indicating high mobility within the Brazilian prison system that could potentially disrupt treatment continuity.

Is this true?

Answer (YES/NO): NO